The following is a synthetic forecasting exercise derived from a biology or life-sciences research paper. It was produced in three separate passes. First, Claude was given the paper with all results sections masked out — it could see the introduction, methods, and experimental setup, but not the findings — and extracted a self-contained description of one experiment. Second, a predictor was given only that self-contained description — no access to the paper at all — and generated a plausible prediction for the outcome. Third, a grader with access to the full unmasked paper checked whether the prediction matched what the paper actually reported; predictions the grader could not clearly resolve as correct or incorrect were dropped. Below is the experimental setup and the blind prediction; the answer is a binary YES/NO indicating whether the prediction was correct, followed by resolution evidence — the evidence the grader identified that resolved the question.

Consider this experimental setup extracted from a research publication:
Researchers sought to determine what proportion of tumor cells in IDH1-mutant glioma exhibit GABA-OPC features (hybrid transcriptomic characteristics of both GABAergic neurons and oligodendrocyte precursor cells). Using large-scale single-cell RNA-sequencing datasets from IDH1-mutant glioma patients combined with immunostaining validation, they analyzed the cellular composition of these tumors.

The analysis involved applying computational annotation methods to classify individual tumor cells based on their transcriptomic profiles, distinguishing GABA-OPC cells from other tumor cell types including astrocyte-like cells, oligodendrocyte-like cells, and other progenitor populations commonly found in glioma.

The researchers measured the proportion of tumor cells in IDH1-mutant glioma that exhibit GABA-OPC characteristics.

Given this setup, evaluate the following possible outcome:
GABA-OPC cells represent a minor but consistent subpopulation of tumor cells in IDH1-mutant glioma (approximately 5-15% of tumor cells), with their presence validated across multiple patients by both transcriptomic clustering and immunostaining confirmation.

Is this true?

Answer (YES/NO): NO